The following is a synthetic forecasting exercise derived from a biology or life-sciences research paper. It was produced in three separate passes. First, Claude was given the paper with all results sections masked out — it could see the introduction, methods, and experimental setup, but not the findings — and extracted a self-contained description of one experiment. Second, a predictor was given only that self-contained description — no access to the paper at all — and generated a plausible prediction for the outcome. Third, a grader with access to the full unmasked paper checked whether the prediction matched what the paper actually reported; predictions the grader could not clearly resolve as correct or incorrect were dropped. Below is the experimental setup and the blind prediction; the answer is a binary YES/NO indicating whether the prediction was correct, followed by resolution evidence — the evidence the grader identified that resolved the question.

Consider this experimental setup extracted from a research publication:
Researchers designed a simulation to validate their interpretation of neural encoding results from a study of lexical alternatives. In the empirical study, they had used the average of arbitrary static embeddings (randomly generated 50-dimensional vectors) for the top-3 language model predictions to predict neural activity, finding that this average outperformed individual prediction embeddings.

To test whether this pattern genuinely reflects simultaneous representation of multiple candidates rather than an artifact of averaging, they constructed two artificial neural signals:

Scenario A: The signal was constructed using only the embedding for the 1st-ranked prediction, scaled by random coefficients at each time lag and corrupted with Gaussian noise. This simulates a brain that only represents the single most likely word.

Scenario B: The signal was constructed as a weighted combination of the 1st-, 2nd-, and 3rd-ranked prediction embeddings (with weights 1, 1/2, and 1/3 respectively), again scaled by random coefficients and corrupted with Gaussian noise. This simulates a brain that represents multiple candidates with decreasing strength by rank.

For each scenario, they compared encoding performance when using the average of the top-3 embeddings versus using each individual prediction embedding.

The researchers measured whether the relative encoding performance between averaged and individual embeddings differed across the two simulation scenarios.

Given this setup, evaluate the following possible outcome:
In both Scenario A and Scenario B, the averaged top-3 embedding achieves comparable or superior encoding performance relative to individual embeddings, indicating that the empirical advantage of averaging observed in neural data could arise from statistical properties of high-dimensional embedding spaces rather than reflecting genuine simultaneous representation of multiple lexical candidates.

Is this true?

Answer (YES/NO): NO